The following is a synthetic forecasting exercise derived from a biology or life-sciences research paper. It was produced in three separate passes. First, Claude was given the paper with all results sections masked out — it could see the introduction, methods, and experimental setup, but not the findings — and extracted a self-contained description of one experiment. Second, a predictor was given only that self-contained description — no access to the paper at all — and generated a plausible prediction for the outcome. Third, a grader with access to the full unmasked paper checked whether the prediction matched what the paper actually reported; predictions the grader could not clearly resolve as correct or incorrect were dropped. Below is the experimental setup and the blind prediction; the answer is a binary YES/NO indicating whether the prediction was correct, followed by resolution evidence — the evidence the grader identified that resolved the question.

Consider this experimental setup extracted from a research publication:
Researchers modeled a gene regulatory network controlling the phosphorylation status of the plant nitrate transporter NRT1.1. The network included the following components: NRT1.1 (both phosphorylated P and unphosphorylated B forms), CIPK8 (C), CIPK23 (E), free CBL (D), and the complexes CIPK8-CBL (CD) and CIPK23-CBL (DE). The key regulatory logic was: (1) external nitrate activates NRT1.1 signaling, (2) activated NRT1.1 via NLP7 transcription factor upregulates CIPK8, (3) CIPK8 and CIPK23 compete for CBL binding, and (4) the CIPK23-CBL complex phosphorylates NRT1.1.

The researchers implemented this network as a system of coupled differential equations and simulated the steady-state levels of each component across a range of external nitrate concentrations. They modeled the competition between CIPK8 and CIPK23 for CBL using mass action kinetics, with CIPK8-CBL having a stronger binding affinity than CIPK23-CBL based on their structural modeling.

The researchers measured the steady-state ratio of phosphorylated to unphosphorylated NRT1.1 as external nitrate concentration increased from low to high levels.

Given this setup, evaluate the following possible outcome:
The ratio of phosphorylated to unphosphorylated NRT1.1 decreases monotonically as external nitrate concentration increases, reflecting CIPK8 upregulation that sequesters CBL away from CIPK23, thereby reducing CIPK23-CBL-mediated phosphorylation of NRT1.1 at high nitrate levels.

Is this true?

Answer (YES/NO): YES